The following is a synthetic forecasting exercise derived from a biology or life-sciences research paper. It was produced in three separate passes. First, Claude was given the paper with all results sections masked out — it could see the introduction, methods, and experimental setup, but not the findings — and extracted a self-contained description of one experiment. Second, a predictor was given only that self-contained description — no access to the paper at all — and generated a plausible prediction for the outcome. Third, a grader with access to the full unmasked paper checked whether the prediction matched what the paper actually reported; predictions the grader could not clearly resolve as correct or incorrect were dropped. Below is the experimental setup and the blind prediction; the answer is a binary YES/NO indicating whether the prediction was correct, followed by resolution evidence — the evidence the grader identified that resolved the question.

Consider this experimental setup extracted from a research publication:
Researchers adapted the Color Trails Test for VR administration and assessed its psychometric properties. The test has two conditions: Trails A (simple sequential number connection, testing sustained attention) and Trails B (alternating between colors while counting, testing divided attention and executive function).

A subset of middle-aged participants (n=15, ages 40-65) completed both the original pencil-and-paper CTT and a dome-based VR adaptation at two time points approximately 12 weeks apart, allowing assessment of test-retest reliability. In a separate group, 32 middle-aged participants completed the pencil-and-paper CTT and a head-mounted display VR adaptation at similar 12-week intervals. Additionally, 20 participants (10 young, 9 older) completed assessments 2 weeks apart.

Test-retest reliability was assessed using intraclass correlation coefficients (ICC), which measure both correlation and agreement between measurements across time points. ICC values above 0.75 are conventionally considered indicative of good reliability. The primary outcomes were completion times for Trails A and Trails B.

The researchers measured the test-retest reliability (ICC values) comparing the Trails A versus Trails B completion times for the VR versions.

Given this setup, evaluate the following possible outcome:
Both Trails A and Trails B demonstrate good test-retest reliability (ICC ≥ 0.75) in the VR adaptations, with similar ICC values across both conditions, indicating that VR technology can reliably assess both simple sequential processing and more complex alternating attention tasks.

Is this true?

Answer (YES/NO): NO